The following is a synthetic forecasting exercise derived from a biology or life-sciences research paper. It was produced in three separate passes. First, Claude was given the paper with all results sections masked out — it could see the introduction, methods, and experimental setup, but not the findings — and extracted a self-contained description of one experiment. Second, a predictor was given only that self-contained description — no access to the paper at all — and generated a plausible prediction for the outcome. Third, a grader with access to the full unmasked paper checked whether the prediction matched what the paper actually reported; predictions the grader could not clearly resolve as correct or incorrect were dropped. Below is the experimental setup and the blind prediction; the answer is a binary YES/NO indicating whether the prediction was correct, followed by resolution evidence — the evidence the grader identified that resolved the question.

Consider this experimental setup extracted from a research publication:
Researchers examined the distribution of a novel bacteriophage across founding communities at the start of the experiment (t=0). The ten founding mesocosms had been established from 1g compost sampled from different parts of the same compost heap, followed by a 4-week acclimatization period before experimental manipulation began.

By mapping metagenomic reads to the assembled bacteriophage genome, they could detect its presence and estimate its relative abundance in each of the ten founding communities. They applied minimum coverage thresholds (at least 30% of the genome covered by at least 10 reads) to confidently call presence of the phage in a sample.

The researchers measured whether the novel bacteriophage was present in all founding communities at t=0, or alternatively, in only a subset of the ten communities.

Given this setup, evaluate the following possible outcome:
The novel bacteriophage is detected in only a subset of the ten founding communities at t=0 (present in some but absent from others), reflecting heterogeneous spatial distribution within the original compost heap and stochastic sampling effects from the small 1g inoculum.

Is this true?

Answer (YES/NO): YES